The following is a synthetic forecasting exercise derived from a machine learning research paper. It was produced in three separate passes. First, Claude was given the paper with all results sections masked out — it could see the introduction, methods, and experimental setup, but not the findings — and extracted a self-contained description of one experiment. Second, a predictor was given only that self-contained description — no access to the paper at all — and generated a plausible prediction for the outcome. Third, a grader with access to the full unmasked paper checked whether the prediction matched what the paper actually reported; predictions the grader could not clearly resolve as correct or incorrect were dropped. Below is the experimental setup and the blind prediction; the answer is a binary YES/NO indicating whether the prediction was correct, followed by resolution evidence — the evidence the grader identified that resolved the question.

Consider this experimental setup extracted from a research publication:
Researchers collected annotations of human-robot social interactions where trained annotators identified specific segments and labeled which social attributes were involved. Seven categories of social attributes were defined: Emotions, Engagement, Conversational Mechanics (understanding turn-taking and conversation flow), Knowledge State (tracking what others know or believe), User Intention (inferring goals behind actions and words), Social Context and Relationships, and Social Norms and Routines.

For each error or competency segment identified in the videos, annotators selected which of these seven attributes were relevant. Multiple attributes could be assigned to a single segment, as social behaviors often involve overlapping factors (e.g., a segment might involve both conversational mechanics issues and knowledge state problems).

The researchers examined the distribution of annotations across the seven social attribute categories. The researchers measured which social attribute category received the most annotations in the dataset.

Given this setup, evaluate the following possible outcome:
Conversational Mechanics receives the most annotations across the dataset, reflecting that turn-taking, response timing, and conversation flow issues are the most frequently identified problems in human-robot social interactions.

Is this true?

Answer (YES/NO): YES